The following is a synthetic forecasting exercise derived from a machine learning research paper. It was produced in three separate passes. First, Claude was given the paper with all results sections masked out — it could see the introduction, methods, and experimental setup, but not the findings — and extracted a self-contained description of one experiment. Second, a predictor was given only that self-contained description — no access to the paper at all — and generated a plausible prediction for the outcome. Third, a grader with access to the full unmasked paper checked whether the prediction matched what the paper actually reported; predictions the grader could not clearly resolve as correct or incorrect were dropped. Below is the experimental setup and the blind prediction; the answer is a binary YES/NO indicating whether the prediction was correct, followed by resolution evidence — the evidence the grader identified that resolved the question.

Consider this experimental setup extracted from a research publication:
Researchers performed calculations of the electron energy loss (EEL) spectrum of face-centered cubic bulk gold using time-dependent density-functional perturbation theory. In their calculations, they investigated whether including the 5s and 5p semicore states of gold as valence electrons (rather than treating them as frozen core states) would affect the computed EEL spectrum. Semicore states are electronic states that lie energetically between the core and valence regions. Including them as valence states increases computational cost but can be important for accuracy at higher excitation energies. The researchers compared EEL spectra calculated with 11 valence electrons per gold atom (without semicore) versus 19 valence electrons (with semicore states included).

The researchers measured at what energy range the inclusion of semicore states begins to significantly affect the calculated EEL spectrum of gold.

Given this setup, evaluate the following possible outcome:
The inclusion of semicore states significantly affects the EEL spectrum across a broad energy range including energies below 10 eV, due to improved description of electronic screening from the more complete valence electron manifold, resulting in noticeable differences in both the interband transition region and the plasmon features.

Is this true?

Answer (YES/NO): NO